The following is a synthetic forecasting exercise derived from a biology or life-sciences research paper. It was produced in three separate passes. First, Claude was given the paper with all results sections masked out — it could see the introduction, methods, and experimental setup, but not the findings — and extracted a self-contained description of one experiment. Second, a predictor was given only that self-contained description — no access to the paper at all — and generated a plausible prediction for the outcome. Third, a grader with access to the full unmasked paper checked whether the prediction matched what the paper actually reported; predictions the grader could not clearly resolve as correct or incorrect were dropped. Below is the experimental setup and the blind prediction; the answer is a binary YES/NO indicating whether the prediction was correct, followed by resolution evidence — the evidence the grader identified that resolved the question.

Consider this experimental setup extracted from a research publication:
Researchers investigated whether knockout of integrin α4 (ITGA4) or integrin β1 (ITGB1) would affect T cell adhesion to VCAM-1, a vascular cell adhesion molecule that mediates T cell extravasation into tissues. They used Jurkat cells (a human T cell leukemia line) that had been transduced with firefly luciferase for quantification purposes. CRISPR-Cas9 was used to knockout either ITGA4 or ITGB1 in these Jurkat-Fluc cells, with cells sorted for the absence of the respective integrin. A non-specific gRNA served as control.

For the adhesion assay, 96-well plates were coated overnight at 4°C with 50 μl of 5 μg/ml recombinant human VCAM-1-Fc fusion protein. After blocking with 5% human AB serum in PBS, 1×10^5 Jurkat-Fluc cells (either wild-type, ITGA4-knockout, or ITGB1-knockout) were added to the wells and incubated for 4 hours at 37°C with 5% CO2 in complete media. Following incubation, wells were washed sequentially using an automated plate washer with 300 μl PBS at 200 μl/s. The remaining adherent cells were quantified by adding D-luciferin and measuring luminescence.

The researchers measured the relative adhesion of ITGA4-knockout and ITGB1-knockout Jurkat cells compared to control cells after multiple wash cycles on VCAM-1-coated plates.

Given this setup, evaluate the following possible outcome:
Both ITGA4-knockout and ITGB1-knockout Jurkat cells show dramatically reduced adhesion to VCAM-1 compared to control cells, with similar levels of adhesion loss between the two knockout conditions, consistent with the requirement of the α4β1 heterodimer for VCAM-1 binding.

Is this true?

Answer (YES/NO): YES